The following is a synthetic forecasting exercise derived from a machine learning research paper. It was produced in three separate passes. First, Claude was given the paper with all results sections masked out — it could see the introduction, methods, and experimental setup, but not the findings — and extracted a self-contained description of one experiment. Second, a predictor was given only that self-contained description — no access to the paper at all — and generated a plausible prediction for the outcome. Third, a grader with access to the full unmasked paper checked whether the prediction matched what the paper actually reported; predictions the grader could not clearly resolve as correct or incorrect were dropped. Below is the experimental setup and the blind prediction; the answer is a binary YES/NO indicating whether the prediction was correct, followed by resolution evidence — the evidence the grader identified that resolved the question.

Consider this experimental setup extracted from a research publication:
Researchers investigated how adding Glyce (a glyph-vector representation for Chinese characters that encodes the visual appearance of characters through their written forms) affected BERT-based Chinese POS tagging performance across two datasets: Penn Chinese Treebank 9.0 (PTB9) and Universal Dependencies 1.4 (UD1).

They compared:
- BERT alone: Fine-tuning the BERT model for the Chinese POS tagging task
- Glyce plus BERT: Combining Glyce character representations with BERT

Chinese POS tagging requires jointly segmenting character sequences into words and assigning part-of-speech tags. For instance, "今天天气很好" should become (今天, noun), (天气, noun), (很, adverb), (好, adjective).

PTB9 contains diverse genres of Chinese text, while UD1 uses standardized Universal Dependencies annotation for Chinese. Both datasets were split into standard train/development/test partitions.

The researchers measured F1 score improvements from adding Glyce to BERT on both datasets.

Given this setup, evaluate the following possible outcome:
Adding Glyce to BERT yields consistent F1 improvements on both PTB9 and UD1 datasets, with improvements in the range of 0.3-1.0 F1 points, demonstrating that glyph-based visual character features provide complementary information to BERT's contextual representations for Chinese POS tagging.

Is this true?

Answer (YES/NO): NO